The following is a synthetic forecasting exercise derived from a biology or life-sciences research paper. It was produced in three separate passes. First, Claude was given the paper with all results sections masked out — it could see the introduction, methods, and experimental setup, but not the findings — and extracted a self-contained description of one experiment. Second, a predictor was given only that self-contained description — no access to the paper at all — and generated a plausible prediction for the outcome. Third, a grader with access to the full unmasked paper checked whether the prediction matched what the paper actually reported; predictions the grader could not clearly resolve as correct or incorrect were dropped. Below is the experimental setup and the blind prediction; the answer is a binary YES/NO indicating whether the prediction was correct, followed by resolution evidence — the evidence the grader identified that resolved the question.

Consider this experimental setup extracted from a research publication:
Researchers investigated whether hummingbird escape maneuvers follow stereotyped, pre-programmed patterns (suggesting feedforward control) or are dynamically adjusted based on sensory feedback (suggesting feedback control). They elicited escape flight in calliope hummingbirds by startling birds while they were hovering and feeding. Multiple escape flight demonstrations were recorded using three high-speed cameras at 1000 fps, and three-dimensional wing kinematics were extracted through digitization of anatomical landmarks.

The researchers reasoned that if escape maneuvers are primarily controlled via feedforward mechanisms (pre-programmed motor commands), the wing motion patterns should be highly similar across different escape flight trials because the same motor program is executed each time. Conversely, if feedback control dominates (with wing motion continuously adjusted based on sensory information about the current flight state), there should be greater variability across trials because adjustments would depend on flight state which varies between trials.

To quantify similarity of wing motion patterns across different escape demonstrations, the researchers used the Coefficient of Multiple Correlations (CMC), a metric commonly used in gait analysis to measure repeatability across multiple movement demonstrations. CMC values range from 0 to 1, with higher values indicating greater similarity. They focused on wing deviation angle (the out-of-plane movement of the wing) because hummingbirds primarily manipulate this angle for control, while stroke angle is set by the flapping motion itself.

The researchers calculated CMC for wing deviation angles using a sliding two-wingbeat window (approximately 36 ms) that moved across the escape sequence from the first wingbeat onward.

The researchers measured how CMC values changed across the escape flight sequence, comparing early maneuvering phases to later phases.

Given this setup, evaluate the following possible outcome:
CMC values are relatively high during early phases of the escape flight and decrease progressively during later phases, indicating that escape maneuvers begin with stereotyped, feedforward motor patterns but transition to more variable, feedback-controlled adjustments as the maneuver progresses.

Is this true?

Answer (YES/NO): NO